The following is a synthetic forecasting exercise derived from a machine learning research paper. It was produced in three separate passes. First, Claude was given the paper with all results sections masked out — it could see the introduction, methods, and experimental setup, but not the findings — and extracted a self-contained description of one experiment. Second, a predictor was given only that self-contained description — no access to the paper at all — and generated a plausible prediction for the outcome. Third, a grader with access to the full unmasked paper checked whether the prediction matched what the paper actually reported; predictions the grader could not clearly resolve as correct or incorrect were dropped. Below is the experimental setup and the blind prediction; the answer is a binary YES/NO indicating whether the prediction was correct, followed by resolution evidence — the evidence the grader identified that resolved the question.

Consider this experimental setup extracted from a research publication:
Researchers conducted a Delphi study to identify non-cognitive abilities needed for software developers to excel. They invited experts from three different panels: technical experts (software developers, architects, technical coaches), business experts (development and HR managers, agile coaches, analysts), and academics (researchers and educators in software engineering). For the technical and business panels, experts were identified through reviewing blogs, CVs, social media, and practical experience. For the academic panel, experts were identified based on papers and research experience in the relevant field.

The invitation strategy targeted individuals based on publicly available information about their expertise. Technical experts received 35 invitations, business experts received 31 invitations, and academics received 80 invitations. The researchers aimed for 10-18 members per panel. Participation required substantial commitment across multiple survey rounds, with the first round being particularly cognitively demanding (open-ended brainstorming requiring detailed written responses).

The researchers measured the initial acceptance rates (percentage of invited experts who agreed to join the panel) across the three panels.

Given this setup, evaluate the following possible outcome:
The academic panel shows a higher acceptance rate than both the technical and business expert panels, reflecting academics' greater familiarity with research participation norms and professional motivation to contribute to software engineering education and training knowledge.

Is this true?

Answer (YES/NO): NO